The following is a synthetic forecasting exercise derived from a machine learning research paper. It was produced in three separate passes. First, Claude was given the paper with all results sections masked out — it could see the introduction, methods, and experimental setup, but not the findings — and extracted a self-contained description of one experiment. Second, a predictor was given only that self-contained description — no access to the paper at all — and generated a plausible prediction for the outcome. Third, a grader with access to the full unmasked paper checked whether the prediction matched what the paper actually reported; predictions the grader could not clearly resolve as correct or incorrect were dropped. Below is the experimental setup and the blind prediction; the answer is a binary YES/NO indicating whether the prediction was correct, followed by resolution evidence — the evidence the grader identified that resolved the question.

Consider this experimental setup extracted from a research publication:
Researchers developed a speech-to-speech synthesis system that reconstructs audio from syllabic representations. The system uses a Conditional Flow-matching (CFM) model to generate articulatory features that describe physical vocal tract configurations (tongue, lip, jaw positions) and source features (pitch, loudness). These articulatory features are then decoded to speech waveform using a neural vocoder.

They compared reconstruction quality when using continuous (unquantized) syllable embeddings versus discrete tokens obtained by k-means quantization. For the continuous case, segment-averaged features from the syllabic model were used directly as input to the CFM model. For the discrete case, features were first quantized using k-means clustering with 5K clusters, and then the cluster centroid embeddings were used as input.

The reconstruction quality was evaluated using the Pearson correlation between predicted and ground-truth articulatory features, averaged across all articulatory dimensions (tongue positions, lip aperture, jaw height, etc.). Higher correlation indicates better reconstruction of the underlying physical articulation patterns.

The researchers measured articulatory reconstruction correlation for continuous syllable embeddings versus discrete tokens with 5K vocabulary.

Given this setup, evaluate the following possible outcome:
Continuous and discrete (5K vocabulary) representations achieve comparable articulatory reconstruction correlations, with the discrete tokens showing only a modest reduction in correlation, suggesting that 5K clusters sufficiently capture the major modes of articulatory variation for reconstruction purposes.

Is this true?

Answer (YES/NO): NO